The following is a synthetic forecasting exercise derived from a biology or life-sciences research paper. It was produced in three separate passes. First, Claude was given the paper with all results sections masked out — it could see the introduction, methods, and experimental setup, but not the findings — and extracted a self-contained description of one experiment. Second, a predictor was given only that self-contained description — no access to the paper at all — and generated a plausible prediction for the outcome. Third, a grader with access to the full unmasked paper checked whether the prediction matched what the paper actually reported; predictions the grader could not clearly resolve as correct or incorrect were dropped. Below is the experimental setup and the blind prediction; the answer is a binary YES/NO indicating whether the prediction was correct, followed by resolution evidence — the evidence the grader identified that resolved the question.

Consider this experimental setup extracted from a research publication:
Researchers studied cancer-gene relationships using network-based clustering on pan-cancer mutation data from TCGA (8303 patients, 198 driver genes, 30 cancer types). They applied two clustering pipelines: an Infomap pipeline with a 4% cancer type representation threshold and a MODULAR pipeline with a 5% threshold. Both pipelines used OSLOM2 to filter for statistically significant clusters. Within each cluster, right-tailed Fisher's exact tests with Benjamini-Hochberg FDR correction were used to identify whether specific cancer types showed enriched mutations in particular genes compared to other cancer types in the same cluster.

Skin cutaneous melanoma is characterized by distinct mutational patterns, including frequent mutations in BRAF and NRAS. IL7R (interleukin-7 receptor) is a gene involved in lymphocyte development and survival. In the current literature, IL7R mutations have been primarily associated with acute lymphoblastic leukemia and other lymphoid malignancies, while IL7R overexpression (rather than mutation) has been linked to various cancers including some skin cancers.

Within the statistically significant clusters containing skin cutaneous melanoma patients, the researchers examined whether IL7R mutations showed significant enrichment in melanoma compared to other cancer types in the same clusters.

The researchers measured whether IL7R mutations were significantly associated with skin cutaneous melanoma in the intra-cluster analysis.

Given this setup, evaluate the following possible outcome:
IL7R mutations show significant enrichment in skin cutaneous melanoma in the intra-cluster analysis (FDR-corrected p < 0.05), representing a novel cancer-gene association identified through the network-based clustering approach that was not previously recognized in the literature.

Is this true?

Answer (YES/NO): YES